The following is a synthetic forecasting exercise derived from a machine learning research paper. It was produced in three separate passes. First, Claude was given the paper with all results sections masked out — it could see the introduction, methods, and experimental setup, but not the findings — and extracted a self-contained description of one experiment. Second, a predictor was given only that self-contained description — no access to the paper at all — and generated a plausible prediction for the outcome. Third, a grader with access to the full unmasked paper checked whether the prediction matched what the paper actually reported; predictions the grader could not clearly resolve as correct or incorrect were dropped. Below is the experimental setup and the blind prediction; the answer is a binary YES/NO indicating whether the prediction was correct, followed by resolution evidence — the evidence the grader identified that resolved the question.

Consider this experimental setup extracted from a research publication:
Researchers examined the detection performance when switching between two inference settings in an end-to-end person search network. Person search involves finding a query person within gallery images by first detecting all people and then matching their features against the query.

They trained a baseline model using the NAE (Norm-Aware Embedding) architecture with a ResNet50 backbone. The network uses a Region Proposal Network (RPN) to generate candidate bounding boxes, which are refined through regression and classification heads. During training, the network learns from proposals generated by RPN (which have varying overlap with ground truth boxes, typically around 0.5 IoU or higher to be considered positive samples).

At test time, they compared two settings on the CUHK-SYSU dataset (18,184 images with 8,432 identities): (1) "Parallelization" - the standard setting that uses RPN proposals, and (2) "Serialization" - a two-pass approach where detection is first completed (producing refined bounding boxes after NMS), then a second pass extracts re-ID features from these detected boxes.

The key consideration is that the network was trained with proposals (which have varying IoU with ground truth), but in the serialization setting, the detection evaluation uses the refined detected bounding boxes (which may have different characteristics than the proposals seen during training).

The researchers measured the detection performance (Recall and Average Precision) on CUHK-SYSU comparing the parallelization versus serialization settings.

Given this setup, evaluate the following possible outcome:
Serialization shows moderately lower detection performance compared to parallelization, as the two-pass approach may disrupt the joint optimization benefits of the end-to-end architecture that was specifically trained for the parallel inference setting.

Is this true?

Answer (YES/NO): NO